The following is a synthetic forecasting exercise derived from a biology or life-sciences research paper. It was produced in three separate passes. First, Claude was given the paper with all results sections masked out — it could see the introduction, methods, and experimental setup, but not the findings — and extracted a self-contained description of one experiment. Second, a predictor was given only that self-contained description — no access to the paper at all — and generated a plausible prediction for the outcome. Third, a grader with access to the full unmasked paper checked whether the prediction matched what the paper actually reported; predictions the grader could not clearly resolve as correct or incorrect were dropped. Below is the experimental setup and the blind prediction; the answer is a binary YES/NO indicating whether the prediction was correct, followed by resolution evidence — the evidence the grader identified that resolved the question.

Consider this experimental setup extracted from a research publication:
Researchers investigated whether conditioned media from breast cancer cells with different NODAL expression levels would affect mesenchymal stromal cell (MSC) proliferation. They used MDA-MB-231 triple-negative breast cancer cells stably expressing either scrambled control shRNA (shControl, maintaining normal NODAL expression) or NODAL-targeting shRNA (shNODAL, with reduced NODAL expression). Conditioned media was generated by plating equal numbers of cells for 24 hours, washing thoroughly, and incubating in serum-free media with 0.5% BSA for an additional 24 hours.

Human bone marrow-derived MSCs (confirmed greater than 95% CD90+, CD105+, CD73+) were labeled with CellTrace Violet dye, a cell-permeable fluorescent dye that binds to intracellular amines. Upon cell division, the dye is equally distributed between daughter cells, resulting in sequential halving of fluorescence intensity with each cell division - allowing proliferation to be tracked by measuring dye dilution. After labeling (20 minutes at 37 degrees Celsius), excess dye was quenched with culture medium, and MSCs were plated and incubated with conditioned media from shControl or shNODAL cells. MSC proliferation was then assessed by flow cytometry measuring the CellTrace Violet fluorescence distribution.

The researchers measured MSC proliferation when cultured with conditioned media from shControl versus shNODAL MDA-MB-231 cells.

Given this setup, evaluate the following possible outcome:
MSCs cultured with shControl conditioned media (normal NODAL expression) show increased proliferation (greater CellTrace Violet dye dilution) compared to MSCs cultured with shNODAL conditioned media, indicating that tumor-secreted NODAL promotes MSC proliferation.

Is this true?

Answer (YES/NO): NO